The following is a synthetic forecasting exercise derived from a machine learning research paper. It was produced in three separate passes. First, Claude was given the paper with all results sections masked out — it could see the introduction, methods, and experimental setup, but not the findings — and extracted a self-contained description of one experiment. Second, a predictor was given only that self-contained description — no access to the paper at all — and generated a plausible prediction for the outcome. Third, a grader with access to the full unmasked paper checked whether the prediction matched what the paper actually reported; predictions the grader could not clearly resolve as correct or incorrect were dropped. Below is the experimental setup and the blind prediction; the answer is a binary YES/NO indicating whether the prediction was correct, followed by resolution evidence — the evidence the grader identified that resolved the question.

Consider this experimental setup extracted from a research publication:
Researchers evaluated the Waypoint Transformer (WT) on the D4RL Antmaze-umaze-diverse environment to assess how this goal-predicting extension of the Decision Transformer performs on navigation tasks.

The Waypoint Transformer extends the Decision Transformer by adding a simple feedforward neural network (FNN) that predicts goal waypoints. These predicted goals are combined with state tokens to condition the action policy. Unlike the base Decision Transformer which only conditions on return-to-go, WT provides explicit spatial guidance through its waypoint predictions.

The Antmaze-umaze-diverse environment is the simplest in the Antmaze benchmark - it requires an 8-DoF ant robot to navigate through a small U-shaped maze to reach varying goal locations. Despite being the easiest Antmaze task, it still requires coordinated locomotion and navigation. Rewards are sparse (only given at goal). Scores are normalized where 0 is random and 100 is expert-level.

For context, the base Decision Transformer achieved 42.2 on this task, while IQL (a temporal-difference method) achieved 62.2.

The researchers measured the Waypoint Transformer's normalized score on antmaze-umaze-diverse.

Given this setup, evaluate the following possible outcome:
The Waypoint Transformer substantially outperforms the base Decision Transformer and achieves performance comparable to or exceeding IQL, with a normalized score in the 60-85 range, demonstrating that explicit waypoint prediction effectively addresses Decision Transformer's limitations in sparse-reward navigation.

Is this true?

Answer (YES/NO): YES